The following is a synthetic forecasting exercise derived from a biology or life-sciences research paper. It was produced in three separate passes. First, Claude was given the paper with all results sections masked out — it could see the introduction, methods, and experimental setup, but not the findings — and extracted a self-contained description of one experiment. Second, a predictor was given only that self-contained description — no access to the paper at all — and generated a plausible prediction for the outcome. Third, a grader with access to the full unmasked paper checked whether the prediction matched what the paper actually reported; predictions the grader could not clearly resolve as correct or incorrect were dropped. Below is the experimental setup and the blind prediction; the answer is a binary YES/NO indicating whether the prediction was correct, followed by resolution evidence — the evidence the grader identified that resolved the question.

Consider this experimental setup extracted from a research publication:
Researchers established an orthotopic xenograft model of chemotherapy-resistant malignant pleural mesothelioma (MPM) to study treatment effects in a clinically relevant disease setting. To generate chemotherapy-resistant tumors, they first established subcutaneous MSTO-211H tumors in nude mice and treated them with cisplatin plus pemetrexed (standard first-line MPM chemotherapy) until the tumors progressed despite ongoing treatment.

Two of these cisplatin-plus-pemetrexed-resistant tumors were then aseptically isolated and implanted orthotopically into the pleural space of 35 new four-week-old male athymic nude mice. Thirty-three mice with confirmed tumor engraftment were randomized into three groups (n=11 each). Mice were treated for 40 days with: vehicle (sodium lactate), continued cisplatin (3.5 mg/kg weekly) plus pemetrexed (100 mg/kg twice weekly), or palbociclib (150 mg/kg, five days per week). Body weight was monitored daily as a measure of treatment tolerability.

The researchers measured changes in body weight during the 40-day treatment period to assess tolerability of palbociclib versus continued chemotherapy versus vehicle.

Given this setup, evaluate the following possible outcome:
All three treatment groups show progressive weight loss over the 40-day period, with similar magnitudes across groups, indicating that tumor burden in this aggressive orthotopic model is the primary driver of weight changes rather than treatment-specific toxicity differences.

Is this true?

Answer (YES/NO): NO